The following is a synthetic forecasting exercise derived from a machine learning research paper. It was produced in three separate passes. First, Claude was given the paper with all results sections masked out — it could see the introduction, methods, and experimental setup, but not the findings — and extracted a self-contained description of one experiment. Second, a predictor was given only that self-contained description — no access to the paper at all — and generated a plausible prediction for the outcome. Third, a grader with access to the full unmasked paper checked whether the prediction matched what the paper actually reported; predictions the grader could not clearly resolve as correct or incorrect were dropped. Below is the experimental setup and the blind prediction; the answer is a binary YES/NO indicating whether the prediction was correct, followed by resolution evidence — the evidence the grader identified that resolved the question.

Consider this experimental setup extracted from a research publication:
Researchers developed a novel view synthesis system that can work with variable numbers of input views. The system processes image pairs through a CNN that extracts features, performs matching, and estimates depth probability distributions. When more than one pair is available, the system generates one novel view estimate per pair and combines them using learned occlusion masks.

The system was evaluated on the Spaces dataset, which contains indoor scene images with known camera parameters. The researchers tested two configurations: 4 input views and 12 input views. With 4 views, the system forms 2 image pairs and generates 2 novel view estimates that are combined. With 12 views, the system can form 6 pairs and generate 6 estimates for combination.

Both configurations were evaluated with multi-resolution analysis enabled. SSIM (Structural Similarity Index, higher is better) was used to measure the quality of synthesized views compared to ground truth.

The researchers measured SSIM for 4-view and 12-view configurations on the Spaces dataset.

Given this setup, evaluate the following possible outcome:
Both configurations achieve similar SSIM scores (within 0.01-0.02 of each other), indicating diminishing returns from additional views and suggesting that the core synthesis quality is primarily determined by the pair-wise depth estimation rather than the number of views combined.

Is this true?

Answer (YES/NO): NO